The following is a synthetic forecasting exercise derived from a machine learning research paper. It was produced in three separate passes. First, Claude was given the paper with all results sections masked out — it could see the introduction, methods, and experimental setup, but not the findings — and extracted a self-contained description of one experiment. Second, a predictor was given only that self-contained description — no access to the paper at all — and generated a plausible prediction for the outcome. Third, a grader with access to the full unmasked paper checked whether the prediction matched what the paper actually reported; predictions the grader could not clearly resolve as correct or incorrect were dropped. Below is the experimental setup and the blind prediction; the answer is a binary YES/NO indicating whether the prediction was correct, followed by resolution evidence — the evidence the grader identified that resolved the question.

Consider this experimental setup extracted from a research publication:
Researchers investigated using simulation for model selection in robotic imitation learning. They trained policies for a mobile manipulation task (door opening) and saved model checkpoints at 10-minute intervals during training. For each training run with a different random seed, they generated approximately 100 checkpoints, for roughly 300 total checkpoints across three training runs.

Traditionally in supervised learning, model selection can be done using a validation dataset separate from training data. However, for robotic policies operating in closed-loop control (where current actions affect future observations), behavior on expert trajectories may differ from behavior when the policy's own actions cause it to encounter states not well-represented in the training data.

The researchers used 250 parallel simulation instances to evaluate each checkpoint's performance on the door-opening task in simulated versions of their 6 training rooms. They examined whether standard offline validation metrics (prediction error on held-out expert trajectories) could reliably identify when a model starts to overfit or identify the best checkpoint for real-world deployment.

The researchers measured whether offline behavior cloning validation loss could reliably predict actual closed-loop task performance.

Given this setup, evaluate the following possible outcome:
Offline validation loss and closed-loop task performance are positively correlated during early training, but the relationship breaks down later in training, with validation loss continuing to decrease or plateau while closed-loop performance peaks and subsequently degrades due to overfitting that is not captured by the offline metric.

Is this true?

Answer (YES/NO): NO